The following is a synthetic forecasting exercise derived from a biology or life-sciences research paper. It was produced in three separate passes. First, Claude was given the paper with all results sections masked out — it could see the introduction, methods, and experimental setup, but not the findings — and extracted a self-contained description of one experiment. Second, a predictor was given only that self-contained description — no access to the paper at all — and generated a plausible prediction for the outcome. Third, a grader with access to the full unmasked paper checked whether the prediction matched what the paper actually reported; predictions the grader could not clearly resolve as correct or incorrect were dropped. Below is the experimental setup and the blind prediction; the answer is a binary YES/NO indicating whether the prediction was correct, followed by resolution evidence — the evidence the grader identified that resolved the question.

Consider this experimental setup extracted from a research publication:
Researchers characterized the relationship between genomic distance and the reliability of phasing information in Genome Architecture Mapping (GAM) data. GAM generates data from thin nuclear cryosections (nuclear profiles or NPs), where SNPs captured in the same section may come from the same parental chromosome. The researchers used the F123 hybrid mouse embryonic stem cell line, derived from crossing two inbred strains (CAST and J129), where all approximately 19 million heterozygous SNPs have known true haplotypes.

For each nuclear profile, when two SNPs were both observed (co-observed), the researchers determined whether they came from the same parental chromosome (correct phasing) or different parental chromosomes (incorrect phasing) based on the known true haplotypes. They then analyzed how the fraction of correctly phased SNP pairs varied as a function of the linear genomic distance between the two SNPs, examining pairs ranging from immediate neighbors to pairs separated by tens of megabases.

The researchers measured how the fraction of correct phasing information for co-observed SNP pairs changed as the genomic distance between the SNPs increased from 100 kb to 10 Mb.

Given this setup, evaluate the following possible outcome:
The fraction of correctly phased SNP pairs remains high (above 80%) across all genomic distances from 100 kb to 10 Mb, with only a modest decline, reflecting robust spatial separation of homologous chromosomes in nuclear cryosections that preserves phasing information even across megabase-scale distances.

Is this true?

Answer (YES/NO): NO